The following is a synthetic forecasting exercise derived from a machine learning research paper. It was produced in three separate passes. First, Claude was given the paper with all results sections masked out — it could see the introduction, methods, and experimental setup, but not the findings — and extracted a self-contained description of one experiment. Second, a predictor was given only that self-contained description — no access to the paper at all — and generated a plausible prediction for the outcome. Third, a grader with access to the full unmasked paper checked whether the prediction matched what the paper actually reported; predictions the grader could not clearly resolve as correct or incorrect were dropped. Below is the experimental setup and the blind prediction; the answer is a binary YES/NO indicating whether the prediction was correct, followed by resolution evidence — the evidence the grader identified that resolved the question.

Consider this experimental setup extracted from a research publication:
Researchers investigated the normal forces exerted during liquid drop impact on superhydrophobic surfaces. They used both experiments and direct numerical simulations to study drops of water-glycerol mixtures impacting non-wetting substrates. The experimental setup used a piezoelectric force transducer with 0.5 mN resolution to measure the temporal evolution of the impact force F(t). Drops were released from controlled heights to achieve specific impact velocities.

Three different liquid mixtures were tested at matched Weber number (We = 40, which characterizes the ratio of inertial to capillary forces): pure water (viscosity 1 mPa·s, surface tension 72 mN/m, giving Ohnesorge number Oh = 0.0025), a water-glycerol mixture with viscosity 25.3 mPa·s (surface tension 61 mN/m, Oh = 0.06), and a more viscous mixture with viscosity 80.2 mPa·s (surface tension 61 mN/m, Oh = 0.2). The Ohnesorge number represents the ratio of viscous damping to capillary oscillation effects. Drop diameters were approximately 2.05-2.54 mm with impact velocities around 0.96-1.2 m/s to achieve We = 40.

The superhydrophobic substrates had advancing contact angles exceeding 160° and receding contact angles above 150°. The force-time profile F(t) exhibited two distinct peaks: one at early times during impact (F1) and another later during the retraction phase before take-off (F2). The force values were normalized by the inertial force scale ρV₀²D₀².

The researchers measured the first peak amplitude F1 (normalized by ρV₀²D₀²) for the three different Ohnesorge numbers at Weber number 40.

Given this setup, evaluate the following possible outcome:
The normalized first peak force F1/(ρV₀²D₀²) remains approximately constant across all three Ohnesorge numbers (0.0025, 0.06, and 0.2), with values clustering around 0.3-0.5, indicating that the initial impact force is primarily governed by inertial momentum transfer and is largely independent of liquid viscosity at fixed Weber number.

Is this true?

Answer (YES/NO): NO